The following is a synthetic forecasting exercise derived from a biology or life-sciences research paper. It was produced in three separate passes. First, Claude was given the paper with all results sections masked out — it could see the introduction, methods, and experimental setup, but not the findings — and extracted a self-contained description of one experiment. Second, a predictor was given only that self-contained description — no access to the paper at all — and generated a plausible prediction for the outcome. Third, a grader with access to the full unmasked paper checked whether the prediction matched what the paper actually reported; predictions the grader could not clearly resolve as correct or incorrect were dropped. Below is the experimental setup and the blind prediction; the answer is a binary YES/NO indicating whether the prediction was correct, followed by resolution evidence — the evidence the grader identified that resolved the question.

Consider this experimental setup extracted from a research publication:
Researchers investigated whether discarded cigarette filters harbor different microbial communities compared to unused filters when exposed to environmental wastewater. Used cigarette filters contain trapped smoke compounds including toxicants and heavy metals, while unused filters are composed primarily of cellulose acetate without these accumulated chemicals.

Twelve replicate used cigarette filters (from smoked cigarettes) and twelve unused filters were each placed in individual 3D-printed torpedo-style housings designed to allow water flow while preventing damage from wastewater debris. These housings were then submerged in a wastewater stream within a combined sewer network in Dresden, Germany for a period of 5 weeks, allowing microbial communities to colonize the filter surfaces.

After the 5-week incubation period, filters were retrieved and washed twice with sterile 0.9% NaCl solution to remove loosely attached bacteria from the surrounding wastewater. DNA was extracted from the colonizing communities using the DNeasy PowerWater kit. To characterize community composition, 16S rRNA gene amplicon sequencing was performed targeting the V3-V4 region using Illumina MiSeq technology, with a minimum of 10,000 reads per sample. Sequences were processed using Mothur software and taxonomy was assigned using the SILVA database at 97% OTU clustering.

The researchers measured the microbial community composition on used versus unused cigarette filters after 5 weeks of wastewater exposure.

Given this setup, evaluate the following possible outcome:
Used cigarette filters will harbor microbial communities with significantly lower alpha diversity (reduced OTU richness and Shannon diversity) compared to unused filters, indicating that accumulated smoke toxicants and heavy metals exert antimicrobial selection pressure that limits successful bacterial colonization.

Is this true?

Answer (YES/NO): NO